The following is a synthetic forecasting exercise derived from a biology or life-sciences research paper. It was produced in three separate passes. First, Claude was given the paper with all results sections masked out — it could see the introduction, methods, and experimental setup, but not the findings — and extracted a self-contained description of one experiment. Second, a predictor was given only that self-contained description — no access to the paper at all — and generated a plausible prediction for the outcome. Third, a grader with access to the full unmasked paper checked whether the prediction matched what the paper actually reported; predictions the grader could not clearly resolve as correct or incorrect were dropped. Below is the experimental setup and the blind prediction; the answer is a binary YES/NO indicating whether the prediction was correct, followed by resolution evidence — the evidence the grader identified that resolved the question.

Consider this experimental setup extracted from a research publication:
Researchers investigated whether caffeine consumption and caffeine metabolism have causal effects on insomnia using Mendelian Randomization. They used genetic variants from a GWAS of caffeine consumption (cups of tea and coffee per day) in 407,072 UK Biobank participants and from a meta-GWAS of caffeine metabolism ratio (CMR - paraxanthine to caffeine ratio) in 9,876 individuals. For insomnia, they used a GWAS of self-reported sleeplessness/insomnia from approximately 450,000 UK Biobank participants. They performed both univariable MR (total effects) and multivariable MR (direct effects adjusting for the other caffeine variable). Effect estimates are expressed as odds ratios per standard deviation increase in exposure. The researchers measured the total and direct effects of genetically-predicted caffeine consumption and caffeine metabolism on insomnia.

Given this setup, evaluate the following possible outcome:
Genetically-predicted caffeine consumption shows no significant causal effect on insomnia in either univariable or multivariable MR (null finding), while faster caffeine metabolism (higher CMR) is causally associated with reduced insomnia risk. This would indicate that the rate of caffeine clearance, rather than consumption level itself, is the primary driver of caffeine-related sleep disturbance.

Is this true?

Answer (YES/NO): NO